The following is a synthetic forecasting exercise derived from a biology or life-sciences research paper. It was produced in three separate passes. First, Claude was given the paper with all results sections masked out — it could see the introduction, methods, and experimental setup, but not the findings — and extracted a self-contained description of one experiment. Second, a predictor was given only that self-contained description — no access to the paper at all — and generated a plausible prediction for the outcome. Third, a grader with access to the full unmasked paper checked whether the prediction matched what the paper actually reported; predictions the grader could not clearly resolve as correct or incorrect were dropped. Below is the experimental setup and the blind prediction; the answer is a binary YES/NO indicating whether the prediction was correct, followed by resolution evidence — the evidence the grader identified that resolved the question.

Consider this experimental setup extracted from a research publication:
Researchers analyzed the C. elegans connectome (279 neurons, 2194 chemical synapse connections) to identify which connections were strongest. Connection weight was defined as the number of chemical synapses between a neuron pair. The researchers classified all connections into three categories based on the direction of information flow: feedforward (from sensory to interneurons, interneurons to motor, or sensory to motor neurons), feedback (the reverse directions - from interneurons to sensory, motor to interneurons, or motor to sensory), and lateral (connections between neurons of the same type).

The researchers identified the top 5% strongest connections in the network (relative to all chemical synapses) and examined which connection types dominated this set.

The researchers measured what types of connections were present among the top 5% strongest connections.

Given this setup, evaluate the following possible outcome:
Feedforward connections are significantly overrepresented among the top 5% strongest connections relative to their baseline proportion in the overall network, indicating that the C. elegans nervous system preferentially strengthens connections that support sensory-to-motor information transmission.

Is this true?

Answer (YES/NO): YES